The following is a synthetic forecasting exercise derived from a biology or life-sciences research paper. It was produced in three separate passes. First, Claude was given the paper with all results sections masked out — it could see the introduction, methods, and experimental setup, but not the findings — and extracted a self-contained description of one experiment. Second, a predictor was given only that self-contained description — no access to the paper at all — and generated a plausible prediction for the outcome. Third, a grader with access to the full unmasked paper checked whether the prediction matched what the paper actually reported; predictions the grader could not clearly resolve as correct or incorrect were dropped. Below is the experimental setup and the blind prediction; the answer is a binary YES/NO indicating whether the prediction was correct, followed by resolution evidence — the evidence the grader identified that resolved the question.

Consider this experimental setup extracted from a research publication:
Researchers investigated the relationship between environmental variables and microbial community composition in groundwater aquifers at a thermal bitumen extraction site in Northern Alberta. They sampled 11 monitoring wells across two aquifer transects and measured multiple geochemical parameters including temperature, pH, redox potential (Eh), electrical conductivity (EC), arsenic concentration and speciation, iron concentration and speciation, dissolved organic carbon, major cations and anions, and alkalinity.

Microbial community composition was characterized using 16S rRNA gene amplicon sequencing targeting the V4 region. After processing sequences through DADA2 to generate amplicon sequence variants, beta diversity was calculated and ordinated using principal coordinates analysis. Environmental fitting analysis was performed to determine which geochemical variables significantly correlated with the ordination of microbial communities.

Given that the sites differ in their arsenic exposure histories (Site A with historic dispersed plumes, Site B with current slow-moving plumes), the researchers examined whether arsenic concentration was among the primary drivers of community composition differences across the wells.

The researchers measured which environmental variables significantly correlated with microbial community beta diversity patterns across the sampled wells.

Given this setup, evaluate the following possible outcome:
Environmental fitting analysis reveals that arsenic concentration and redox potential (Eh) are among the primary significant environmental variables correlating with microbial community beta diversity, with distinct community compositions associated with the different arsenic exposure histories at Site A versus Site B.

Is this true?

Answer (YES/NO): NO